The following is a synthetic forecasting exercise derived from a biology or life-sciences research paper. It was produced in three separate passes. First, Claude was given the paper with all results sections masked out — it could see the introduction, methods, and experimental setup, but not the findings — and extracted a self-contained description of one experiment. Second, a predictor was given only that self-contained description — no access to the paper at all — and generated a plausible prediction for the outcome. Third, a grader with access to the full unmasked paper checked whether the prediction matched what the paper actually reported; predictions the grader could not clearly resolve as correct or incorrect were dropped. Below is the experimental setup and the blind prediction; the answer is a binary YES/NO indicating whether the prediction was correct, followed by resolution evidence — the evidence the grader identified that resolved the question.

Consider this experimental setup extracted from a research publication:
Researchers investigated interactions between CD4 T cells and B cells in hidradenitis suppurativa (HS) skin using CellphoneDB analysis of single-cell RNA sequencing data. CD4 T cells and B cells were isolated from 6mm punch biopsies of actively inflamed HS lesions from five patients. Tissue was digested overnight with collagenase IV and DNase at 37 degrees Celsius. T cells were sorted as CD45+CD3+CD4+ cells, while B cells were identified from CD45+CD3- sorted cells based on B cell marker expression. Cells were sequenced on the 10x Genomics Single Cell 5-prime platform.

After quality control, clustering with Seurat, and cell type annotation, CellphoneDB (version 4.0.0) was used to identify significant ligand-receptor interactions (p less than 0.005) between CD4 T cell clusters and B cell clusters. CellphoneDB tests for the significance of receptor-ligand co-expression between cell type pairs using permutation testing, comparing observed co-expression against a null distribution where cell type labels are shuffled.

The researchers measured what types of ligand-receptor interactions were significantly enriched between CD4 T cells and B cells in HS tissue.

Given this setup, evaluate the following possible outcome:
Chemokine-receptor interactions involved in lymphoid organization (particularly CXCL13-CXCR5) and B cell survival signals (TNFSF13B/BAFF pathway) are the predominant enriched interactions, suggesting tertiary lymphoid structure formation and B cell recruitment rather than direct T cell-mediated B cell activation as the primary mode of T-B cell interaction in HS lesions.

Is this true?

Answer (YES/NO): YES